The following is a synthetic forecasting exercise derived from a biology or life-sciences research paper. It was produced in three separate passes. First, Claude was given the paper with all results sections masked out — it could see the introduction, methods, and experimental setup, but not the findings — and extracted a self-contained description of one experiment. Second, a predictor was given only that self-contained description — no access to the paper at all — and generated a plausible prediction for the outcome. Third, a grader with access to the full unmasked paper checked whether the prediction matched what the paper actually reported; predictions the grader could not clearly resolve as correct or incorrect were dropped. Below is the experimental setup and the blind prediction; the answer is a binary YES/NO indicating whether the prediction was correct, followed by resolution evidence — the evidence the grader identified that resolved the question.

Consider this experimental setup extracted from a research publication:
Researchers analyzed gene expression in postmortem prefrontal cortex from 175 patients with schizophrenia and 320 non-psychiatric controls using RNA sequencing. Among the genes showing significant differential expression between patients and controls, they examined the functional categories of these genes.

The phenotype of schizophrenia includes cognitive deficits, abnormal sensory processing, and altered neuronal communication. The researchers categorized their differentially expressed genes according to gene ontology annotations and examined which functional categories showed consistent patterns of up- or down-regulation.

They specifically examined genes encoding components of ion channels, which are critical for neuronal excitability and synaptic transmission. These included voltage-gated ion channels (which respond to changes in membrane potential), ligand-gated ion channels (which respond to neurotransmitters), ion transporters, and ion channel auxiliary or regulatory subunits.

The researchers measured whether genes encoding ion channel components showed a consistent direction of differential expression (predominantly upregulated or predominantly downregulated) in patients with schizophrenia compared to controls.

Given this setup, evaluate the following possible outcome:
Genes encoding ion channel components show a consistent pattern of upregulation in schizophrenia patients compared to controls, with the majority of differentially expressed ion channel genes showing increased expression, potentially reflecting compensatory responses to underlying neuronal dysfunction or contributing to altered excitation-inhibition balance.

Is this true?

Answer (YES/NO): NO